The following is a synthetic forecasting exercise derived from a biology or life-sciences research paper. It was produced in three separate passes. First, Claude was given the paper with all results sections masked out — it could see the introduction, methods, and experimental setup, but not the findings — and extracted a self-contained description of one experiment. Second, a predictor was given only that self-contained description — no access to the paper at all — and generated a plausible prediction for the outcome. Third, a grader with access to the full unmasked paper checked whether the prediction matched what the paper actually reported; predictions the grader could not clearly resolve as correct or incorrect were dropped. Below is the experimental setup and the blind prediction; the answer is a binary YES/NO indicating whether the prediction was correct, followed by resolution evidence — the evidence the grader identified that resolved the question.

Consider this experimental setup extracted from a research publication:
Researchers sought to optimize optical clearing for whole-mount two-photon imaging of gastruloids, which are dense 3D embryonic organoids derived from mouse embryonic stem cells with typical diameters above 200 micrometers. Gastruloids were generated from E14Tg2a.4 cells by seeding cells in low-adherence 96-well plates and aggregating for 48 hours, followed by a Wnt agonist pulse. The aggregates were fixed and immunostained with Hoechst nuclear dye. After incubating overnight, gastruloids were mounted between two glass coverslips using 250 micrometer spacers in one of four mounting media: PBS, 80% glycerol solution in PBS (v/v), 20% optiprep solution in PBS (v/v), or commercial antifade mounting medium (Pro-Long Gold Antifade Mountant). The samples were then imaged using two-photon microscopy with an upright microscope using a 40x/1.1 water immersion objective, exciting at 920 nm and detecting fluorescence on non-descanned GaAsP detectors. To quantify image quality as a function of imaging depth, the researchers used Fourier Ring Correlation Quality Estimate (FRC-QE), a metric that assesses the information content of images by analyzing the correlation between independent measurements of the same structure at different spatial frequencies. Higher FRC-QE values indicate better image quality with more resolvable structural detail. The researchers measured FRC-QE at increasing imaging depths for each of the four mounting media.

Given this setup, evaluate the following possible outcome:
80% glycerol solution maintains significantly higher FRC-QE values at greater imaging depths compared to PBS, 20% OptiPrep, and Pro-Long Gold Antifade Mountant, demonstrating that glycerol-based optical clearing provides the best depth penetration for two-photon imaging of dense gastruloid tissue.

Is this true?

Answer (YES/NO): YES